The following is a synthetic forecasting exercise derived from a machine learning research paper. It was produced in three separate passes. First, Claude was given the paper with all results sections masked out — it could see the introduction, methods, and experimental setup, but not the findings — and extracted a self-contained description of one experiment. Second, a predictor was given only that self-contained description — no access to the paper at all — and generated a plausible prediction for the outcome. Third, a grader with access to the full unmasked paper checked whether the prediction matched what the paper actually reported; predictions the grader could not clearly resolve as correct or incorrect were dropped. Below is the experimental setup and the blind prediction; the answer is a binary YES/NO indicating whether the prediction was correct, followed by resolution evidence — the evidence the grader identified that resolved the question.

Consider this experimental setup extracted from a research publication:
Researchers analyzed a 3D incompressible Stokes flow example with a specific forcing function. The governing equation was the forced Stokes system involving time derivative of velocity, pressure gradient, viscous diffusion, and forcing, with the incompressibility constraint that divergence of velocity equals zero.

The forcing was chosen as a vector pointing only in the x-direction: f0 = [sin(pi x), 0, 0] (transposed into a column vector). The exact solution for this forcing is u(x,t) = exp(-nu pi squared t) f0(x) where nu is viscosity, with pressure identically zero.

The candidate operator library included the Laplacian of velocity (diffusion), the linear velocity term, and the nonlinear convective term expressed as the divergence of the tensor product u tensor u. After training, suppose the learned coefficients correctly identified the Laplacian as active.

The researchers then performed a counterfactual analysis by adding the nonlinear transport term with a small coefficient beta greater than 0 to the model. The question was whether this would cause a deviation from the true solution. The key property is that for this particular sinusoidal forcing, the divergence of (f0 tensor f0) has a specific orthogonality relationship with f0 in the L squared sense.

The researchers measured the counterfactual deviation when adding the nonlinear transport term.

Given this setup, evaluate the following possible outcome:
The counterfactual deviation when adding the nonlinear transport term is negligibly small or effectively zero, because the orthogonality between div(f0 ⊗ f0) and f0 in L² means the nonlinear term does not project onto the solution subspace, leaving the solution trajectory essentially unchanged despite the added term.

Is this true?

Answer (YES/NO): YES